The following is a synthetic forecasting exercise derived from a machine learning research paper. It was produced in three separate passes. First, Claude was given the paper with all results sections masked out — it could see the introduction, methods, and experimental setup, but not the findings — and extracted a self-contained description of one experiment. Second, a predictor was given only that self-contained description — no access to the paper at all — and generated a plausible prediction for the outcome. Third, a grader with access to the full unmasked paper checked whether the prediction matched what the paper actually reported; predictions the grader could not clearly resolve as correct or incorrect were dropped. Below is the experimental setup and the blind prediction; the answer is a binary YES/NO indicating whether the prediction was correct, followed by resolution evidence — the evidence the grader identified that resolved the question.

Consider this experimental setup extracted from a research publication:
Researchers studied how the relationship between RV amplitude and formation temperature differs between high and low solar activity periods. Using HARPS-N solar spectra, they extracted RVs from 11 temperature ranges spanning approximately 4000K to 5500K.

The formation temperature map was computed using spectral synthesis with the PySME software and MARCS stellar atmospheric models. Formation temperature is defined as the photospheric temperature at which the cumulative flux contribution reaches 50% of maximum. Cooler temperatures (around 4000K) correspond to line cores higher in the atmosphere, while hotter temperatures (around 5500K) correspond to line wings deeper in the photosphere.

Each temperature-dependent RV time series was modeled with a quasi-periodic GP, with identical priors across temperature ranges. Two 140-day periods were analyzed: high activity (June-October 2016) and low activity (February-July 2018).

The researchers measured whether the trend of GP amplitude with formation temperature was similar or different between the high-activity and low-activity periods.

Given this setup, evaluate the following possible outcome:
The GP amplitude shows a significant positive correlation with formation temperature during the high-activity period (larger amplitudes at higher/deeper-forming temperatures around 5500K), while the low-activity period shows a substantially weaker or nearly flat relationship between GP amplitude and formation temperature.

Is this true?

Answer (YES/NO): NO